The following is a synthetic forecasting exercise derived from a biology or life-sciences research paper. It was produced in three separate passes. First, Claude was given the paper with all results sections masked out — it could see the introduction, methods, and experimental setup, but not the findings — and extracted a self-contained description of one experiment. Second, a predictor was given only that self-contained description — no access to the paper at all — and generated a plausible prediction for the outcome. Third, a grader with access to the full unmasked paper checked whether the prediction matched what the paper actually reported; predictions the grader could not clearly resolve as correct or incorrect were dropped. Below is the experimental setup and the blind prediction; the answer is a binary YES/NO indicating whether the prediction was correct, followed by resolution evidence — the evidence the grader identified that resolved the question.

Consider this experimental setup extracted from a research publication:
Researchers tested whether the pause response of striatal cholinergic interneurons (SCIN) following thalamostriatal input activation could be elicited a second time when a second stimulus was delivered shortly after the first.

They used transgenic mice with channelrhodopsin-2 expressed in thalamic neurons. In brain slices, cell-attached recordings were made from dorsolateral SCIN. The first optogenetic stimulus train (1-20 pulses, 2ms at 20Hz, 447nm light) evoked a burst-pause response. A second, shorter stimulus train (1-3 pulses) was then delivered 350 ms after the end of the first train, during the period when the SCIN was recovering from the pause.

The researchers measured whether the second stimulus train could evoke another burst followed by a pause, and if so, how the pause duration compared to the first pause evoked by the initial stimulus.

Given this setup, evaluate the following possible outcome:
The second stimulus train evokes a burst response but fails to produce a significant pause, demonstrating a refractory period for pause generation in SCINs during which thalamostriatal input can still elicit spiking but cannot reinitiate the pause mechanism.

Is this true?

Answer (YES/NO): YES